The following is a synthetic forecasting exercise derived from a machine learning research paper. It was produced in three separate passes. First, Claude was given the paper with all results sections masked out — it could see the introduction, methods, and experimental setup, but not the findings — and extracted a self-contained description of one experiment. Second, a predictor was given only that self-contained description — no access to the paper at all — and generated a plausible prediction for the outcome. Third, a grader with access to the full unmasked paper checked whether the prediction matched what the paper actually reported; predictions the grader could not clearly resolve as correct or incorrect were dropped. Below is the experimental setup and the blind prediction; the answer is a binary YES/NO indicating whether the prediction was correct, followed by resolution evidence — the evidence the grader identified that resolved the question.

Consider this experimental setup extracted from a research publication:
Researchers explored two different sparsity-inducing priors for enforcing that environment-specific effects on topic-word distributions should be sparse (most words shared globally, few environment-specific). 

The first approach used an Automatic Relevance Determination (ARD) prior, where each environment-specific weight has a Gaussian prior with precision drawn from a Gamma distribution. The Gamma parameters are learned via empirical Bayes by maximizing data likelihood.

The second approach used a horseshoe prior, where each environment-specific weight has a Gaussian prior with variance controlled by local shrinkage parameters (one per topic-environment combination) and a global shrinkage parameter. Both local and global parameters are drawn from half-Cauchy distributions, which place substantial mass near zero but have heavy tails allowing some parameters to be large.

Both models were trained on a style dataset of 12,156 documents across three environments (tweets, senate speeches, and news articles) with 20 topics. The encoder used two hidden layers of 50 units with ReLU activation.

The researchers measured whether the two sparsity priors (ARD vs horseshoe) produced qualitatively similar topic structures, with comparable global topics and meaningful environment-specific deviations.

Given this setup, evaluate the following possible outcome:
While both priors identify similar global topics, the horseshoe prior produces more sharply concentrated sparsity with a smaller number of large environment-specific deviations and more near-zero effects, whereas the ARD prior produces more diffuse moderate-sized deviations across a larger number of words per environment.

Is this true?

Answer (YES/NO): NO